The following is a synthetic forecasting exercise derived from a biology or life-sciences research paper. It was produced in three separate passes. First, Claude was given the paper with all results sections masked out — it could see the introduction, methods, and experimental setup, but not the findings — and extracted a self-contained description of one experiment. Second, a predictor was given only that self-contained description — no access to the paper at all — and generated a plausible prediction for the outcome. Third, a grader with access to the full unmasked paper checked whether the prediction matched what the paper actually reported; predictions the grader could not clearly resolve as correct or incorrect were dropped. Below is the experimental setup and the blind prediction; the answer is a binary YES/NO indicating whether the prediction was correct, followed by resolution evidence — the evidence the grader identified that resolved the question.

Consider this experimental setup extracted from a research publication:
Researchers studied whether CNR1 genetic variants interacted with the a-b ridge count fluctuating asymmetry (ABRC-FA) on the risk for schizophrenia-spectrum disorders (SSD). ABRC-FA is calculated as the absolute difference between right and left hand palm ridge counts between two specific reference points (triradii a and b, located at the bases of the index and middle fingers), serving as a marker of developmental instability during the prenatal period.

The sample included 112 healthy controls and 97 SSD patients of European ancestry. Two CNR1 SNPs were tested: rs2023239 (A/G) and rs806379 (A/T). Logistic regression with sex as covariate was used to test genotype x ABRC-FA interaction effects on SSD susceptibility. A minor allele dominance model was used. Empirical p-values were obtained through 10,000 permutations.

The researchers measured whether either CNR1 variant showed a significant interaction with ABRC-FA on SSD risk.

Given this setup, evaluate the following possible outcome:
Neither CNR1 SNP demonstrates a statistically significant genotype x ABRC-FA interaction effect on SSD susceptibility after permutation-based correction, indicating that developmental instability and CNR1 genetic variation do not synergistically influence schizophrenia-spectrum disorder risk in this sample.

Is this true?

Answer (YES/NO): YES